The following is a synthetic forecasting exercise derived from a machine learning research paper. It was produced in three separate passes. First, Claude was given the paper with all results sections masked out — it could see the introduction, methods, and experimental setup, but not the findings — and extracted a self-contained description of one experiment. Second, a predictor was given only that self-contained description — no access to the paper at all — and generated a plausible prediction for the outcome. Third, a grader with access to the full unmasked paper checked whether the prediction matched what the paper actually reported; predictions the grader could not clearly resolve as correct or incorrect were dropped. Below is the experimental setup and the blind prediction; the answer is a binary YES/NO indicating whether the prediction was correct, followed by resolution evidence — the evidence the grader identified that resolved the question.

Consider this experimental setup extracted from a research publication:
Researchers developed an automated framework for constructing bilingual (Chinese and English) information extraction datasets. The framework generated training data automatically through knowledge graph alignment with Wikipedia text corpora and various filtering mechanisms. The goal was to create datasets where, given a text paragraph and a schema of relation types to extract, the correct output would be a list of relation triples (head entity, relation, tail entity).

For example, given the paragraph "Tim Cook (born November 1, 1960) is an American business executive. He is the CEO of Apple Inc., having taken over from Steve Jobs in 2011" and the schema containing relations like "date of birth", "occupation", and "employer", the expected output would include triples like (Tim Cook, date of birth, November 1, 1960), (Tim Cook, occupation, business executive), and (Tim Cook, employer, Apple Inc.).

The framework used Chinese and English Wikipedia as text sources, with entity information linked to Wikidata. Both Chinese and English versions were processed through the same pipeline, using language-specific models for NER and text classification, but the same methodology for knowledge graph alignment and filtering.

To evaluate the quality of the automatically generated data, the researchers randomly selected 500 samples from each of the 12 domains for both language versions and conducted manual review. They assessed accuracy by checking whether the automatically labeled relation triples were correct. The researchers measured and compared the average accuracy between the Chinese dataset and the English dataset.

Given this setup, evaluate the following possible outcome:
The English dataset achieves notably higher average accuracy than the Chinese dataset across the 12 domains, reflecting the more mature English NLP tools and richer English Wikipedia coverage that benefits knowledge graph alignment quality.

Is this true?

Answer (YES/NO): NO